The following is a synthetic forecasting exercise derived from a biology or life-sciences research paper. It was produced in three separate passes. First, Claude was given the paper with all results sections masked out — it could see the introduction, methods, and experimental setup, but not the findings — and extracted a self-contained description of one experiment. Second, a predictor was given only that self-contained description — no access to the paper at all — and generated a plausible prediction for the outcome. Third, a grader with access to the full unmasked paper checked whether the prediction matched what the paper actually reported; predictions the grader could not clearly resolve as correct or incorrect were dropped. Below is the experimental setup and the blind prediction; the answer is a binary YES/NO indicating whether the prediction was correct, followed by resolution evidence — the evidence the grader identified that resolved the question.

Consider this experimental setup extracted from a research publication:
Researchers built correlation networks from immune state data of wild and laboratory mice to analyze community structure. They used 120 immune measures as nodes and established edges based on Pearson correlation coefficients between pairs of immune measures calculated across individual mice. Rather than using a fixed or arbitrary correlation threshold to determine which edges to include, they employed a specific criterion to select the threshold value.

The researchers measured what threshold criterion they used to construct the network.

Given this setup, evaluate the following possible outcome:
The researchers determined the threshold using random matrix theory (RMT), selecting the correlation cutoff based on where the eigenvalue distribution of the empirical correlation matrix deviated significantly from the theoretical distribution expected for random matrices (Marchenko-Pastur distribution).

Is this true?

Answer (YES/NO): NO